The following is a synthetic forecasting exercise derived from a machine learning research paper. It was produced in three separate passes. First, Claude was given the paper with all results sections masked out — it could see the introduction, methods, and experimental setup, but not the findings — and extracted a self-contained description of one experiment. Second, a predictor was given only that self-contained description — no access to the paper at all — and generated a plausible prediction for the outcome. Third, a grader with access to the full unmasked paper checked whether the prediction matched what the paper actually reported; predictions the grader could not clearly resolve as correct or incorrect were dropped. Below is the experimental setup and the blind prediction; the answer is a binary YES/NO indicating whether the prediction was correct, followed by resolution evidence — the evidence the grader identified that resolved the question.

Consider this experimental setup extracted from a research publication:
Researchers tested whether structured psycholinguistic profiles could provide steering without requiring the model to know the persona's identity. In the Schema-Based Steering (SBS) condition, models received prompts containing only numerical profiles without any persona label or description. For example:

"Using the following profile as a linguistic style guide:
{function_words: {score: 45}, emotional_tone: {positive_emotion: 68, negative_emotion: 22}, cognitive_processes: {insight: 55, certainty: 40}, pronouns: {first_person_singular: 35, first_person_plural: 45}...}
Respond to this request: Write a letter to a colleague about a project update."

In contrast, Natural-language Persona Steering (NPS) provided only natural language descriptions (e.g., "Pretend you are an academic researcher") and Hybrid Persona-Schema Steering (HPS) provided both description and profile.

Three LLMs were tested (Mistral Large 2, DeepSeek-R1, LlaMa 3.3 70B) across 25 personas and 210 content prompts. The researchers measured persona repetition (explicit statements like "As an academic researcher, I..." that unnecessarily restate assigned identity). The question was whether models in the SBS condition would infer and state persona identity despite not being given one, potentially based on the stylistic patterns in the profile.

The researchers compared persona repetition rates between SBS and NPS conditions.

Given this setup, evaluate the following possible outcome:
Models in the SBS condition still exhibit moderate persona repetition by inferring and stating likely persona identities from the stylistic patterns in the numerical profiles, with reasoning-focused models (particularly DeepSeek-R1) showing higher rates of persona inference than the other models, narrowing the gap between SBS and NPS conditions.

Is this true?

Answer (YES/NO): NO